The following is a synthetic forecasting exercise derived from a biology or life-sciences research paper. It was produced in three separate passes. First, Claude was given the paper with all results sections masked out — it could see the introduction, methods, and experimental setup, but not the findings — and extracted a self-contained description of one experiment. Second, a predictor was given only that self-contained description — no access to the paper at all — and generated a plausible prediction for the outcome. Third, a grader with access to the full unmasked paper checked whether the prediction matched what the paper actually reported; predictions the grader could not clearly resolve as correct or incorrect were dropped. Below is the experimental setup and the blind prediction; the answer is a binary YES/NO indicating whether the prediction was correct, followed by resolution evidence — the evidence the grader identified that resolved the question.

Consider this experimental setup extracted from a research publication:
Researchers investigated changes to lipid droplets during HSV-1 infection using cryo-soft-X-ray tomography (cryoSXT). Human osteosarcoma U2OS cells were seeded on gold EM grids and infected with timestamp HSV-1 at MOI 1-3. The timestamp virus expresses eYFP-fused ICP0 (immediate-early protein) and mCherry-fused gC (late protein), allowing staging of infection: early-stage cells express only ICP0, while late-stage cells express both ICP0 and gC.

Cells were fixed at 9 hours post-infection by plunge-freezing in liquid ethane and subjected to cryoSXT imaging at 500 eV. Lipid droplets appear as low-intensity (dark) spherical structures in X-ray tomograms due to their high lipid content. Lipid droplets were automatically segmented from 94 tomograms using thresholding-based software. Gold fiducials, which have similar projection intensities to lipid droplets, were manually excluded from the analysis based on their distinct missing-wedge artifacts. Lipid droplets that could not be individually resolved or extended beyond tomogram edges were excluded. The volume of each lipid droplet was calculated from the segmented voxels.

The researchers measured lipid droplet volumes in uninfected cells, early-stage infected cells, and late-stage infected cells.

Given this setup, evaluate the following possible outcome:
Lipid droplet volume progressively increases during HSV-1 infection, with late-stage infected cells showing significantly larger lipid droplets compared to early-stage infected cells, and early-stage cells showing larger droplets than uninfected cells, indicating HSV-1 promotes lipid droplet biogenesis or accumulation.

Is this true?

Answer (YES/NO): NO